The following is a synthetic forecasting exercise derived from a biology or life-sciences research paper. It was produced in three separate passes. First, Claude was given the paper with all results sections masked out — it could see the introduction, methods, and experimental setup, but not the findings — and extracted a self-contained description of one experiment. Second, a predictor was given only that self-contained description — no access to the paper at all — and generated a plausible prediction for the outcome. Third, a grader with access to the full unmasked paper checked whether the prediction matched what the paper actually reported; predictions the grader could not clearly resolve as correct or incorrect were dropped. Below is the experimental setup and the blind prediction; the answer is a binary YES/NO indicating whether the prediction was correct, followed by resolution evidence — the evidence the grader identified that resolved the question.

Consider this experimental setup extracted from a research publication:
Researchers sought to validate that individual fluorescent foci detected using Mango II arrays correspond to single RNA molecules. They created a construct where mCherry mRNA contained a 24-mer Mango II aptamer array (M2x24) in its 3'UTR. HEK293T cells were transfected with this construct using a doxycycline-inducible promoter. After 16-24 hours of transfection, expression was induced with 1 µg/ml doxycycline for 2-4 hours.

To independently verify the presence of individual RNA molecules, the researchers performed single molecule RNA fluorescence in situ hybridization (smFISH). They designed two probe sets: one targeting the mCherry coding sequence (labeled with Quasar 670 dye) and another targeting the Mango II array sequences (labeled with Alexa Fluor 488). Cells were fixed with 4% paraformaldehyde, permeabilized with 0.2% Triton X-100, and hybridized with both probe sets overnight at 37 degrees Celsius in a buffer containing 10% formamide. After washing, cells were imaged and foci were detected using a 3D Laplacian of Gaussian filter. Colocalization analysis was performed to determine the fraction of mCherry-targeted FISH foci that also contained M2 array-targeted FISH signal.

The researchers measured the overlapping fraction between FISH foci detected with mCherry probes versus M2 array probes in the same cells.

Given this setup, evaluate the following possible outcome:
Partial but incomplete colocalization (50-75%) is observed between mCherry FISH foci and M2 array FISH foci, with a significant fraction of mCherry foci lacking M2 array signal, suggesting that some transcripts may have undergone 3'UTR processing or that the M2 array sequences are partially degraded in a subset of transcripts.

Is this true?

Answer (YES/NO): YES